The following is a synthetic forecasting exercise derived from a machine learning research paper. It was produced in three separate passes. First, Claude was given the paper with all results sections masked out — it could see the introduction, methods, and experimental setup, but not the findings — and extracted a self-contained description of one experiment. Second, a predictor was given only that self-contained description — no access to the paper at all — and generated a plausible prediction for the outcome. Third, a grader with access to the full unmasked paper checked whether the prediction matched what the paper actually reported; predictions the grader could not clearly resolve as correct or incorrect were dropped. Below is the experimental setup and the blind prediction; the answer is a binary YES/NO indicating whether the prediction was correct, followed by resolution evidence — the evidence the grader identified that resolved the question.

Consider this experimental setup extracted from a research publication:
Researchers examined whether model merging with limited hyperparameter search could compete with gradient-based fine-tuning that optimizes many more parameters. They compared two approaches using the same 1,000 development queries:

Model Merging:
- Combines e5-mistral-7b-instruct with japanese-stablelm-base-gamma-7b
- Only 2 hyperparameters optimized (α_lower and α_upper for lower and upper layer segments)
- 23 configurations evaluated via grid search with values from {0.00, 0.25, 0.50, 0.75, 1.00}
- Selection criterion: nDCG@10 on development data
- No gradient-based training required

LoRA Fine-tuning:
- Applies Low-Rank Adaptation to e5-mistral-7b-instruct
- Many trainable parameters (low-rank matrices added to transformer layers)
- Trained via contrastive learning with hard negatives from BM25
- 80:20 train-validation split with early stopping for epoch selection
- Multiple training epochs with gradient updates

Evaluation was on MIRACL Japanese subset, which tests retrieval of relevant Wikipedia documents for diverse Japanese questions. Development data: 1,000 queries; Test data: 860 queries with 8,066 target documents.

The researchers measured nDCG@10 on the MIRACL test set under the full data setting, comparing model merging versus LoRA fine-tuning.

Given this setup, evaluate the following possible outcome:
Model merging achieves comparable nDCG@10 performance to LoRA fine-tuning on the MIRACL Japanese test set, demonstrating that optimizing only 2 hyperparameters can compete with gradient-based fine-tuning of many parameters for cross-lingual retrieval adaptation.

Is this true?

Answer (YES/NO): NO